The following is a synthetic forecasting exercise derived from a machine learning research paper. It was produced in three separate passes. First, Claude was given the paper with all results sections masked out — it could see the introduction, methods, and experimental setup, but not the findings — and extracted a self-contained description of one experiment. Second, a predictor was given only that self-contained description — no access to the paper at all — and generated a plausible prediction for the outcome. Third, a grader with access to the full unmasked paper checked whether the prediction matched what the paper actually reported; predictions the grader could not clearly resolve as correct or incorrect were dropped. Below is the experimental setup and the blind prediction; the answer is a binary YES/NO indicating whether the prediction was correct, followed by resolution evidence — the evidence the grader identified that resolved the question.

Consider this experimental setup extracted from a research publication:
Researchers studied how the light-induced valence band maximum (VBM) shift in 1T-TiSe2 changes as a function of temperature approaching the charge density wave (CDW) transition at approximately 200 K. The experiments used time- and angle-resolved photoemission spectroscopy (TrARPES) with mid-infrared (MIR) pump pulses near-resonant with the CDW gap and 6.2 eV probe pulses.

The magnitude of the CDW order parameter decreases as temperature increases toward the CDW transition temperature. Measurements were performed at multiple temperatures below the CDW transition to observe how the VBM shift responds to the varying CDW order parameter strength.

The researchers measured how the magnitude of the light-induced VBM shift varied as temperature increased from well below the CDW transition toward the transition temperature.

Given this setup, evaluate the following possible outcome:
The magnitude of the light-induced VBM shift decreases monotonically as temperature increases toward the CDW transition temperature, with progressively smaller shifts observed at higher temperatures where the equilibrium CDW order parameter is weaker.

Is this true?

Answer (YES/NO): YES